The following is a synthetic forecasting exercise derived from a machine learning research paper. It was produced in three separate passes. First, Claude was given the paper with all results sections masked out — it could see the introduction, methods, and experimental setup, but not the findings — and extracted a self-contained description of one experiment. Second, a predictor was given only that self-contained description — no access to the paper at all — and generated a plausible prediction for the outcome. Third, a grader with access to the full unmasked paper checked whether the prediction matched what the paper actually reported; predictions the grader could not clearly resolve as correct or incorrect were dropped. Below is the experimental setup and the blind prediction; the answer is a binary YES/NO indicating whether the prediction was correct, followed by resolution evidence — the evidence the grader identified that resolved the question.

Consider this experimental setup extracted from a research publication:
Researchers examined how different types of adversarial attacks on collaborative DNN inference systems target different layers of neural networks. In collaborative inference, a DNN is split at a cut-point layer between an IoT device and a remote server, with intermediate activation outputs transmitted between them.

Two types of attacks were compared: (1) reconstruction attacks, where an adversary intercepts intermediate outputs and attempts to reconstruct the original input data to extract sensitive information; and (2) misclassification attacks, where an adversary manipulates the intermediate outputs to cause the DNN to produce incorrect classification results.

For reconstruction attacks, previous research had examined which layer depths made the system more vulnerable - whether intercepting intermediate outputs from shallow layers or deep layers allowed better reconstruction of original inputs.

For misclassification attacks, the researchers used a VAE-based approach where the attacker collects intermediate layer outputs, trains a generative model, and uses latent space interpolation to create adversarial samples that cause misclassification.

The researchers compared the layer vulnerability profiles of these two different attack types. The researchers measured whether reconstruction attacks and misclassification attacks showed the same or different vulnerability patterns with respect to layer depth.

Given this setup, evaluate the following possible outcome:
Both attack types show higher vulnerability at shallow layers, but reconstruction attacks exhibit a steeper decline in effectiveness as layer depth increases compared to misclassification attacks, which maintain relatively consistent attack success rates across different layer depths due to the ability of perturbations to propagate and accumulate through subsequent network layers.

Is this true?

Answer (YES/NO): NO